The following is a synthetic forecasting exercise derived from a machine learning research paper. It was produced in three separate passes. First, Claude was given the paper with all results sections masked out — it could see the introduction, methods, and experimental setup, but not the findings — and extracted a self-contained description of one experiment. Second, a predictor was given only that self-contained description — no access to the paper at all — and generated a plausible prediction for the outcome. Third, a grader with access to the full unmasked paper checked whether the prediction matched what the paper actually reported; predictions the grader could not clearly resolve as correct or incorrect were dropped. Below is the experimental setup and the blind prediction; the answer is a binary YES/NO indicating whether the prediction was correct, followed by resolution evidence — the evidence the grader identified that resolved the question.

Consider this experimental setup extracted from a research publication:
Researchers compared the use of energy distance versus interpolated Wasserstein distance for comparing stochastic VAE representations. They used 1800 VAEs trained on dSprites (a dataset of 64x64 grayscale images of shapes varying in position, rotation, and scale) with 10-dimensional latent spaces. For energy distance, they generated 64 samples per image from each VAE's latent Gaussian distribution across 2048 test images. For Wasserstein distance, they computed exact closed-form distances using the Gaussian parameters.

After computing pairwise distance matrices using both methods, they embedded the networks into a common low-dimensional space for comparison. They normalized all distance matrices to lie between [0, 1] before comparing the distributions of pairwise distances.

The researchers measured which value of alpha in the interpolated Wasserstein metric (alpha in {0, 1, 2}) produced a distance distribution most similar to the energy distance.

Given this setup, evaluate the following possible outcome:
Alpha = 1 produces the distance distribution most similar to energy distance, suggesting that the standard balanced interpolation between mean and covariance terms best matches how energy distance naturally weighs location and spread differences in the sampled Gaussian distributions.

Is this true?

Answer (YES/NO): YES